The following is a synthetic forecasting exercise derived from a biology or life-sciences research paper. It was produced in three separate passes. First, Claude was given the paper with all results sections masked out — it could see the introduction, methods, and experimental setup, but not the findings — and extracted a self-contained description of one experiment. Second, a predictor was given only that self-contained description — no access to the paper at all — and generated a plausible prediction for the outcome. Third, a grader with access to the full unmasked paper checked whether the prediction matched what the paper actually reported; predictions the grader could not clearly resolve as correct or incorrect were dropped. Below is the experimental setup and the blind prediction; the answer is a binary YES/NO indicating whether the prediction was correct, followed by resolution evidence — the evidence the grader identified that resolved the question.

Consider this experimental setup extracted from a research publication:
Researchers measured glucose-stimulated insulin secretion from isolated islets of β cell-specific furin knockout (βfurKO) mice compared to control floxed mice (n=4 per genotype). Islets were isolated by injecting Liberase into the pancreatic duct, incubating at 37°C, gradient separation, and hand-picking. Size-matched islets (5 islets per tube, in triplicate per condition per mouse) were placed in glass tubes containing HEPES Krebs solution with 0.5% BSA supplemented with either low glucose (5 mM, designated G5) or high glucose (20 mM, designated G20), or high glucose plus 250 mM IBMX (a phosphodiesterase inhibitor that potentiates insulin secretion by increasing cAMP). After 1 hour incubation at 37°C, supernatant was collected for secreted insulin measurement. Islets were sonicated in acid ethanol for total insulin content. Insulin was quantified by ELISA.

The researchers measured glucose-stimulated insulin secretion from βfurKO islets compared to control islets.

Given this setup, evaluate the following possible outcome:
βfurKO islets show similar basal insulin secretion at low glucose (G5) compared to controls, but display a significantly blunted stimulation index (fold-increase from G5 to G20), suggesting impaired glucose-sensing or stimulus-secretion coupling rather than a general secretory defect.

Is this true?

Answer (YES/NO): NO